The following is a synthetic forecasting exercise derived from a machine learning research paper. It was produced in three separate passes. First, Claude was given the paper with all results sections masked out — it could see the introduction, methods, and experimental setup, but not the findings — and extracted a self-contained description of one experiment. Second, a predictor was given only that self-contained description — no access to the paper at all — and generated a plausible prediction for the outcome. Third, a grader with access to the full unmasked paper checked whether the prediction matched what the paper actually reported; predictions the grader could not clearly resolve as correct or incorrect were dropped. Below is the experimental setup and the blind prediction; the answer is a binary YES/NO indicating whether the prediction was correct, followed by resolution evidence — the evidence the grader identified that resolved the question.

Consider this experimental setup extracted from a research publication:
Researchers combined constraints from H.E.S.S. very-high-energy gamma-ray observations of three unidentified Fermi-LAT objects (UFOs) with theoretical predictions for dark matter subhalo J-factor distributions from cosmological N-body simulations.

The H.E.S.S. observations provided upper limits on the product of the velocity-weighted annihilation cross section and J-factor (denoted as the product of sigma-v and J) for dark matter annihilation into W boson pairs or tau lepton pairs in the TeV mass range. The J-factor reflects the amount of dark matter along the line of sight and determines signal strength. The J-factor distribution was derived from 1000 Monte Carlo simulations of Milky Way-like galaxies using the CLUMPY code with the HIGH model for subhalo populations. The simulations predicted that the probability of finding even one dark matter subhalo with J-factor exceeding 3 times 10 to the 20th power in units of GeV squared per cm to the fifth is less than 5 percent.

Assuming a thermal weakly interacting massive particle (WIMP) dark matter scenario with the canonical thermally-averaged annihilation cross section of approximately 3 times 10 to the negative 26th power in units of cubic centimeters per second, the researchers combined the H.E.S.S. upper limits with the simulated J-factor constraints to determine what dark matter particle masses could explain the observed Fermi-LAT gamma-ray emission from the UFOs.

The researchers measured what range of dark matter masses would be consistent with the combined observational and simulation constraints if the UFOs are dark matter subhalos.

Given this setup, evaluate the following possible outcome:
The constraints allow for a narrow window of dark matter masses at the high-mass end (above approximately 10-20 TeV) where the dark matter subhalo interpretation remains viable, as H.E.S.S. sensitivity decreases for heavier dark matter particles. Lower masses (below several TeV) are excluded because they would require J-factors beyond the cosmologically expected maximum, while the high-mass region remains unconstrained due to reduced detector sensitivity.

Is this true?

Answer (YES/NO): NO